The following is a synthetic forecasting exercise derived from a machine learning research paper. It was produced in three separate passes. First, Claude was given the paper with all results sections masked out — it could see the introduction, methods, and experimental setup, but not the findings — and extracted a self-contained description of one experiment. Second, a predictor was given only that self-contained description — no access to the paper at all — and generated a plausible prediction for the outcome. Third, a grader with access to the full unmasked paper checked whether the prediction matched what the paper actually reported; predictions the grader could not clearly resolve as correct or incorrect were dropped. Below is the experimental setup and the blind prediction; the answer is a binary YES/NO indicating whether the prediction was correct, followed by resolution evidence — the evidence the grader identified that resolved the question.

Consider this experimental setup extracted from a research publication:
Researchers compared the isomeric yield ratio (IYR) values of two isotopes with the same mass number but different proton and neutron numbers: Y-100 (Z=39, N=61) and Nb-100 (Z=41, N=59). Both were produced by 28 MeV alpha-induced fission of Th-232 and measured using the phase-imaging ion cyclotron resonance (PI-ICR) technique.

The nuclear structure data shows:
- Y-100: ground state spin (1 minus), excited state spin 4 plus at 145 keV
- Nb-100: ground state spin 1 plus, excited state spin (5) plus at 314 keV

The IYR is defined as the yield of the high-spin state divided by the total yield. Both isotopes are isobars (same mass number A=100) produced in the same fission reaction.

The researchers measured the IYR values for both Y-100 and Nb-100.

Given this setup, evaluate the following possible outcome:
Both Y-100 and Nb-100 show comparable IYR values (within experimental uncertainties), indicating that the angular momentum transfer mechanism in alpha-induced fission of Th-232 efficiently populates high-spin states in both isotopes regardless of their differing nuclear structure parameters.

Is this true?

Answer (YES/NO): NO